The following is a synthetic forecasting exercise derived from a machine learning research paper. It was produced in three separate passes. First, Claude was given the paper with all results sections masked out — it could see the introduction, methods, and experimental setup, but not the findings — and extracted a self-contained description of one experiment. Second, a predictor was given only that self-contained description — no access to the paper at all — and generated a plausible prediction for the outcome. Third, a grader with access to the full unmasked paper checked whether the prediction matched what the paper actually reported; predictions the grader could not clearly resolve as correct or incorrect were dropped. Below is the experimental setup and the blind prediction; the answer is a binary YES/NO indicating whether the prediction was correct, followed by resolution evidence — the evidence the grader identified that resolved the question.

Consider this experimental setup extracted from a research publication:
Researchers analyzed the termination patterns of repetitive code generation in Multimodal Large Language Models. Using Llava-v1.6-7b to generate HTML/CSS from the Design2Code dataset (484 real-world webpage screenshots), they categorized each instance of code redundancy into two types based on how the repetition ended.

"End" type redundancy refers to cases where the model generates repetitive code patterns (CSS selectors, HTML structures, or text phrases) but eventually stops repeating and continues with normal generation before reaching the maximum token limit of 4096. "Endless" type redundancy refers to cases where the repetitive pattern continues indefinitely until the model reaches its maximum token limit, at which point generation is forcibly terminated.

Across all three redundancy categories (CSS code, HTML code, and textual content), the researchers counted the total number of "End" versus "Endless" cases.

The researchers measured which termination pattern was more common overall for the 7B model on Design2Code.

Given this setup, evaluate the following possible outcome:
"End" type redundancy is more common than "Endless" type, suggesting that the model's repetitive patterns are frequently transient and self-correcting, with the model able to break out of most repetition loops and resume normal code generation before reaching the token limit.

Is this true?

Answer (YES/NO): NO